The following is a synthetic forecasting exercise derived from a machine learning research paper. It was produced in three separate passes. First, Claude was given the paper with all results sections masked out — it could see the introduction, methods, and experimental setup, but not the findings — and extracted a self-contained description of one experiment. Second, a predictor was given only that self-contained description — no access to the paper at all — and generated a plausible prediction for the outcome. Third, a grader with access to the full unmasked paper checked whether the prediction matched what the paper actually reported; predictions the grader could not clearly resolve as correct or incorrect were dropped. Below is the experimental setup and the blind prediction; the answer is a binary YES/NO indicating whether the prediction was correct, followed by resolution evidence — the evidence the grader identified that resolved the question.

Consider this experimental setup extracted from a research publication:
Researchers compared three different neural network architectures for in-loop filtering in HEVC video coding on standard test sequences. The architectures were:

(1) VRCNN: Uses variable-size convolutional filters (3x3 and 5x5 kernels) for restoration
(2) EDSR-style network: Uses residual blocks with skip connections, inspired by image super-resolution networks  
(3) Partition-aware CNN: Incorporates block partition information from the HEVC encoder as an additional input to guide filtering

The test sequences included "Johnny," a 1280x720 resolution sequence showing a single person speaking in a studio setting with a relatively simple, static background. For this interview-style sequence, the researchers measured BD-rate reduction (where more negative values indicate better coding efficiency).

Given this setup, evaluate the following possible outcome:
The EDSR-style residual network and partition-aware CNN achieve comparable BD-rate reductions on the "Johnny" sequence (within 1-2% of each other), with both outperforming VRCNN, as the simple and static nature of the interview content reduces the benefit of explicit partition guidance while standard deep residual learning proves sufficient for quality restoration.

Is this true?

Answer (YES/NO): NO